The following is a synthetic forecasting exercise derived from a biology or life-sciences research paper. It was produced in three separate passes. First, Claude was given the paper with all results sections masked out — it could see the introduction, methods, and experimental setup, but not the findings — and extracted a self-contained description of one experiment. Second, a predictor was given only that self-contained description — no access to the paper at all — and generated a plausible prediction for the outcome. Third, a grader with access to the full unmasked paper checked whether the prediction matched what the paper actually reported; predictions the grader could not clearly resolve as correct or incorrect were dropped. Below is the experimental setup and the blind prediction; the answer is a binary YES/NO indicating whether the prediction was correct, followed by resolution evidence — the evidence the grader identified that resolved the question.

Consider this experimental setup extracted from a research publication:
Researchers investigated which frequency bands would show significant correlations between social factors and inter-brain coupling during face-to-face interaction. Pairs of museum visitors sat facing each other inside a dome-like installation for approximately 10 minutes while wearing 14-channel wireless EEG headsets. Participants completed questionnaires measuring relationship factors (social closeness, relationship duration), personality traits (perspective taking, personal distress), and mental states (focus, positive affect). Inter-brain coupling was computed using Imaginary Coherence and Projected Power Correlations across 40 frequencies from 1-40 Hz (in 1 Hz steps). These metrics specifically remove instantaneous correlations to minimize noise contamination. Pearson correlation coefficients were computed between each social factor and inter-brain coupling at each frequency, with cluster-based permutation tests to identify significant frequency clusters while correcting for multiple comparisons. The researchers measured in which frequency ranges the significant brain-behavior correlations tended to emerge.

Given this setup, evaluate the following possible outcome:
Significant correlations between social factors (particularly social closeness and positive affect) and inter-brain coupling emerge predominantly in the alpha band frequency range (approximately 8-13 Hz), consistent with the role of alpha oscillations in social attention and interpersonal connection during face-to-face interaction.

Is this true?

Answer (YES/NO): NO